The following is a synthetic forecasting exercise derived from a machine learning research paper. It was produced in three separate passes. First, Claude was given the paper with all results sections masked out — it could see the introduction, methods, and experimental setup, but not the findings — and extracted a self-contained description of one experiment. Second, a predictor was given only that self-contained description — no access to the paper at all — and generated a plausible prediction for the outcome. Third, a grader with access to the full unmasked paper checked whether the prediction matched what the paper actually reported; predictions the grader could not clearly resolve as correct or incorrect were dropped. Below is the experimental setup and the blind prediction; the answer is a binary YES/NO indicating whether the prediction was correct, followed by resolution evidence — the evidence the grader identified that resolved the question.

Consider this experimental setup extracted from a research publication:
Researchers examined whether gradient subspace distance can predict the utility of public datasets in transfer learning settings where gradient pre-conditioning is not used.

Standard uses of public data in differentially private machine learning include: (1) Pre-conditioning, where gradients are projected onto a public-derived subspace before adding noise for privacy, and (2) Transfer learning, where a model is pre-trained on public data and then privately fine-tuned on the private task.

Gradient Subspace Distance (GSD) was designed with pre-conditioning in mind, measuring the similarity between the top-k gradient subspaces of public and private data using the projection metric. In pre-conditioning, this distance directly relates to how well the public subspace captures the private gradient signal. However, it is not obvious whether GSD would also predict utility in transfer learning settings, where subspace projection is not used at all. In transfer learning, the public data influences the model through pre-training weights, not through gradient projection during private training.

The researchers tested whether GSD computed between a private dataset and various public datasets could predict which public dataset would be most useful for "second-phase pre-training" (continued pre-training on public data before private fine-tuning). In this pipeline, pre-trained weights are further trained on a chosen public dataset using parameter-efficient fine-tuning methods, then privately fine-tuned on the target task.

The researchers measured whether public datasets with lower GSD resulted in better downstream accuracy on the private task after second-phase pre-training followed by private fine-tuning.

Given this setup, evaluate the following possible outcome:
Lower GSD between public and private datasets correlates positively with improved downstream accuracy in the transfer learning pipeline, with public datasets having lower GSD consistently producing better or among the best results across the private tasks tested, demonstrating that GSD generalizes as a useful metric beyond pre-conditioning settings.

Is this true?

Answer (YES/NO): YES